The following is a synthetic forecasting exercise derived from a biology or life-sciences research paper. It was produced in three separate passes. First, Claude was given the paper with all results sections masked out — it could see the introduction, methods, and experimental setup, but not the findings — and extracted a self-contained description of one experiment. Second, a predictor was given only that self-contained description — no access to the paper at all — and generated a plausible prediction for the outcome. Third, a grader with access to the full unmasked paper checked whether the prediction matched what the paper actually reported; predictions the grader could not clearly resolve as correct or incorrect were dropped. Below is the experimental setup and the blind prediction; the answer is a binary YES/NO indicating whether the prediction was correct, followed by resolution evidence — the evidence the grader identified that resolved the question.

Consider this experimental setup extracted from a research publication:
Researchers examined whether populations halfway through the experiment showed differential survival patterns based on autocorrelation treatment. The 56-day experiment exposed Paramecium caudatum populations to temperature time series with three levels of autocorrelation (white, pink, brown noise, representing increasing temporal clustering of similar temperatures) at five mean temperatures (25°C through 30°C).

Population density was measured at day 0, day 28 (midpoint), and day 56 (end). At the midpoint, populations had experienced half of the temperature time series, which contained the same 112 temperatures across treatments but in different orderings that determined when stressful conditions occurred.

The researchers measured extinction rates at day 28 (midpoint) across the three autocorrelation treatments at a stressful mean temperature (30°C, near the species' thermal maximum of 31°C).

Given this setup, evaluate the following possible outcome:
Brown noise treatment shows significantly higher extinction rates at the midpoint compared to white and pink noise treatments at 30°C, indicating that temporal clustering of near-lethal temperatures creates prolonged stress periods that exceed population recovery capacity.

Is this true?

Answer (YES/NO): NO